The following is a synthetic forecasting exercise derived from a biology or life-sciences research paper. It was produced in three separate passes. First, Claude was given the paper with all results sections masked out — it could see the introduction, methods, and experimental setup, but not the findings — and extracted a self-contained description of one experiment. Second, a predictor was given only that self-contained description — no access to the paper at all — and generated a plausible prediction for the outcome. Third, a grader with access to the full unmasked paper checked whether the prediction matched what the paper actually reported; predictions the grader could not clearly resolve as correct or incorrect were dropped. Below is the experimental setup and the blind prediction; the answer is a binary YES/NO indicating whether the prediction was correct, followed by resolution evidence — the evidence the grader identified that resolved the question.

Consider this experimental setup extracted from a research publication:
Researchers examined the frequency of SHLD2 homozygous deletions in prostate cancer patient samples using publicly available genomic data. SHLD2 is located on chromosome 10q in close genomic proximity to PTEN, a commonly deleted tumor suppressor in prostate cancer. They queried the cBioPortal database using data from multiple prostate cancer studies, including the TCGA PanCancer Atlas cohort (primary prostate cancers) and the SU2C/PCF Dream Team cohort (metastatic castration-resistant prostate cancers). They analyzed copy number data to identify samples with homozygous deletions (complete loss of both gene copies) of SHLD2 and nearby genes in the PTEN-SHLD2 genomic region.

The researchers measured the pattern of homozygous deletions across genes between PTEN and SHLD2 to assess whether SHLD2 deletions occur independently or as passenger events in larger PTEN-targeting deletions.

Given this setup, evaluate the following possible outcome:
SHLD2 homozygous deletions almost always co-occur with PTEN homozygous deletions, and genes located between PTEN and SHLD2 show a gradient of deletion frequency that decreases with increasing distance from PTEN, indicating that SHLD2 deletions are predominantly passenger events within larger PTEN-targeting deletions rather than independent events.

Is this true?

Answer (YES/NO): YES